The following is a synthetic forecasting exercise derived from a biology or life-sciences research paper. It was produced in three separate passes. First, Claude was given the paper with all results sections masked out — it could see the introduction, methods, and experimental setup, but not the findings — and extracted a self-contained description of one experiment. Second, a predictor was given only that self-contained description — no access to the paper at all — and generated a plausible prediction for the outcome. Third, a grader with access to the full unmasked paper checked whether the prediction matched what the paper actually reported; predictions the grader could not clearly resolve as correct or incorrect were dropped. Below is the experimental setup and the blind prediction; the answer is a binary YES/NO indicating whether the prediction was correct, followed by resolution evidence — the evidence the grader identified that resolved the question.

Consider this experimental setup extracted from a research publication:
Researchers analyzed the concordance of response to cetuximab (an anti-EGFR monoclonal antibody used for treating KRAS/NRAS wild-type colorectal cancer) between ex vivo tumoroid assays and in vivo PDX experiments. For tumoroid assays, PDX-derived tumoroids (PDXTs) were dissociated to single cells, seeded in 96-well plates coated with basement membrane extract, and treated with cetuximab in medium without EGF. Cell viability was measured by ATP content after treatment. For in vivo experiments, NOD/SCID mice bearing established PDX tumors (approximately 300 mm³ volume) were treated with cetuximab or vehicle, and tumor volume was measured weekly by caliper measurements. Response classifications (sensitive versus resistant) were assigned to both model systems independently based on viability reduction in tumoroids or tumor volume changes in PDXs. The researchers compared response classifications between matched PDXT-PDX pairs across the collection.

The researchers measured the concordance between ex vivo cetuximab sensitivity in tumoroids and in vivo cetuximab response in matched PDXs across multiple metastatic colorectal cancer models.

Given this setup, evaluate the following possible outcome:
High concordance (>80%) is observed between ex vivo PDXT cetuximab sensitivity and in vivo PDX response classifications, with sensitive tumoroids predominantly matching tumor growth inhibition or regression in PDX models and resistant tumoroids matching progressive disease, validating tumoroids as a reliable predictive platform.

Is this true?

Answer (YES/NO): NO